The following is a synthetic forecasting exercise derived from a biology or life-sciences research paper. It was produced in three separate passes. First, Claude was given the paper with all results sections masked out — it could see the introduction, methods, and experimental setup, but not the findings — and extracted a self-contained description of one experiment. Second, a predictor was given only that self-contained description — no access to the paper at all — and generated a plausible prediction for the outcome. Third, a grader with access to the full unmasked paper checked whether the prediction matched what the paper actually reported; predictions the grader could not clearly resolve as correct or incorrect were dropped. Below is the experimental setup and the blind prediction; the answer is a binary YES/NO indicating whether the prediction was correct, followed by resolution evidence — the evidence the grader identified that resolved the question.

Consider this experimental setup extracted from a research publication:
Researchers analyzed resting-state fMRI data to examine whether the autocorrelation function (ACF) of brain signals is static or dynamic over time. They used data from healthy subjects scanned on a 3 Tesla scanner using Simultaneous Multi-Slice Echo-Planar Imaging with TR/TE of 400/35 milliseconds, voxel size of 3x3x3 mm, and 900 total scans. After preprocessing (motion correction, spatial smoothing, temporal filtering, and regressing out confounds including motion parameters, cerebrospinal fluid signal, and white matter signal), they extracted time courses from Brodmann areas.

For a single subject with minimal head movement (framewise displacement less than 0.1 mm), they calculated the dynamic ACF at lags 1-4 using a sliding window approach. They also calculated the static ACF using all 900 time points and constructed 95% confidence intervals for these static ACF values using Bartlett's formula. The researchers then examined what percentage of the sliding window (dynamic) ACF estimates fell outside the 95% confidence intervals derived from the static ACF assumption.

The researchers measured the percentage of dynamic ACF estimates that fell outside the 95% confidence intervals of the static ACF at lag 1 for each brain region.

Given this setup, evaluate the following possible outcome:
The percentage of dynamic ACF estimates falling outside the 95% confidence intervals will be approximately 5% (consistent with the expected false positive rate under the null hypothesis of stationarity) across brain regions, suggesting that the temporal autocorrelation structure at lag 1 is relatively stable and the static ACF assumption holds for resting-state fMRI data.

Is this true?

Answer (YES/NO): NO